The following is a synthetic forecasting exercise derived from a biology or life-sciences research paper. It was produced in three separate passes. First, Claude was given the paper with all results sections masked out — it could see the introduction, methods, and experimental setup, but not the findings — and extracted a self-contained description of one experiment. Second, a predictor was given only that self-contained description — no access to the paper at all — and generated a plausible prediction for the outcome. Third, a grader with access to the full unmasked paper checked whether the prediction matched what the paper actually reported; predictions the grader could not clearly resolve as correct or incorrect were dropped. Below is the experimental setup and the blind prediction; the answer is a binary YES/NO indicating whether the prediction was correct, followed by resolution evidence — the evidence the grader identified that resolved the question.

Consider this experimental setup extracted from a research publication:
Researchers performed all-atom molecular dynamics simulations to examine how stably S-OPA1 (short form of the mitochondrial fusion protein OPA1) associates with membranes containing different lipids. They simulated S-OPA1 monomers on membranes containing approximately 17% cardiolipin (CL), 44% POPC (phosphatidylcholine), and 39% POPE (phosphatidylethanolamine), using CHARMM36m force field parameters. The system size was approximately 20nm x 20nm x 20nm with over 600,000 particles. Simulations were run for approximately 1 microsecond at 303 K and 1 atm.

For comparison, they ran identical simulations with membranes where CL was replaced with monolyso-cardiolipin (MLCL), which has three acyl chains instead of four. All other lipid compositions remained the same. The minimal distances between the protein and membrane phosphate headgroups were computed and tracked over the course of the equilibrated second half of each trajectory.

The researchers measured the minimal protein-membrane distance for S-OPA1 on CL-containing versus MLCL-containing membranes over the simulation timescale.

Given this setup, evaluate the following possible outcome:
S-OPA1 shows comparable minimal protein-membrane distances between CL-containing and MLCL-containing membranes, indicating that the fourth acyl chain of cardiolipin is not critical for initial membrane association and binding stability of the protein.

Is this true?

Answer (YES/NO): YES